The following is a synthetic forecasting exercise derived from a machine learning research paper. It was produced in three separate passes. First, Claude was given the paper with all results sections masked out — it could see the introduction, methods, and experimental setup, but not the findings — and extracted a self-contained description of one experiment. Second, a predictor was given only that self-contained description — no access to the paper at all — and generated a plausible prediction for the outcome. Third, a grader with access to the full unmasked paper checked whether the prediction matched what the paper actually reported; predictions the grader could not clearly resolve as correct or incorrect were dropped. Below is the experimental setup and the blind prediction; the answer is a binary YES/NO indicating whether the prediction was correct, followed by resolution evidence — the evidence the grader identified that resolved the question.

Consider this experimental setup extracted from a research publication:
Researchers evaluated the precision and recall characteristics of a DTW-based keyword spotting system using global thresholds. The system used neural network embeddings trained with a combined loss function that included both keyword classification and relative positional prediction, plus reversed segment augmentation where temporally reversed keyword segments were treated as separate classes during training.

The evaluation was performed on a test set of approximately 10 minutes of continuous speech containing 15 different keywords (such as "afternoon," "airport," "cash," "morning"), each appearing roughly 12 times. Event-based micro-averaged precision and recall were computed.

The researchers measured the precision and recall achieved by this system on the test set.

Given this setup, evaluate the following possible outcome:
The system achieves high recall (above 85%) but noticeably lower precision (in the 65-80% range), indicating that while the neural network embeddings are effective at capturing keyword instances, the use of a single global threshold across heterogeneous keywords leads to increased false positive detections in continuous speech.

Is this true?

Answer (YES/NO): NO